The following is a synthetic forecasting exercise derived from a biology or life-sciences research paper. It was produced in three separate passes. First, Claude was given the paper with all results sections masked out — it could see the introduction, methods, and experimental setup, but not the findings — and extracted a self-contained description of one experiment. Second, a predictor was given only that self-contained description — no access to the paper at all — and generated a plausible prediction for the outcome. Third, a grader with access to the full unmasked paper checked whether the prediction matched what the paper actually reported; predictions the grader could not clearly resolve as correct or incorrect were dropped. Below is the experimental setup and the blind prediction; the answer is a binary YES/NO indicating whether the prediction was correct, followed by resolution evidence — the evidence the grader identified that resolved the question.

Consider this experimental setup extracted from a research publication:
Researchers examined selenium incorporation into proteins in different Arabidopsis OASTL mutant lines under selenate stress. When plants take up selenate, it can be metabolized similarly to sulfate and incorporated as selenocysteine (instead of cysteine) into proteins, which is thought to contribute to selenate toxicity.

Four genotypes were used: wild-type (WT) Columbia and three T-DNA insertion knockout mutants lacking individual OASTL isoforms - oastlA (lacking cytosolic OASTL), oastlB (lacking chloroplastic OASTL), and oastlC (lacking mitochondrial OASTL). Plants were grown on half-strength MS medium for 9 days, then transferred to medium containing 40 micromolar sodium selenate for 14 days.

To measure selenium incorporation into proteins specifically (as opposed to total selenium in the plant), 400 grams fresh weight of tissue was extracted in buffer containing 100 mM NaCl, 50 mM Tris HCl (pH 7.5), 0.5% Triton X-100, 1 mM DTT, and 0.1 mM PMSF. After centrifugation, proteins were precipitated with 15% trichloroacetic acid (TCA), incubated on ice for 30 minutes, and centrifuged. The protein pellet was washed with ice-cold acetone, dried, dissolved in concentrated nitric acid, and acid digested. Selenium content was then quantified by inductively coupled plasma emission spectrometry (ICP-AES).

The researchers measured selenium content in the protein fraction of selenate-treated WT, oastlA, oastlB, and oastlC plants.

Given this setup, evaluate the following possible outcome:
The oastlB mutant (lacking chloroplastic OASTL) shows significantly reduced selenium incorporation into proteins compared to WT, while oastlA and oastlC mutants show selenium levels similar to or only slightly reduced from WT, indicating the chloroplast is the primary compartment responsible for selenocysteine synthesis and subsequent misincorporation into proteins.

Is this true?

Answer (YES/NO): NO